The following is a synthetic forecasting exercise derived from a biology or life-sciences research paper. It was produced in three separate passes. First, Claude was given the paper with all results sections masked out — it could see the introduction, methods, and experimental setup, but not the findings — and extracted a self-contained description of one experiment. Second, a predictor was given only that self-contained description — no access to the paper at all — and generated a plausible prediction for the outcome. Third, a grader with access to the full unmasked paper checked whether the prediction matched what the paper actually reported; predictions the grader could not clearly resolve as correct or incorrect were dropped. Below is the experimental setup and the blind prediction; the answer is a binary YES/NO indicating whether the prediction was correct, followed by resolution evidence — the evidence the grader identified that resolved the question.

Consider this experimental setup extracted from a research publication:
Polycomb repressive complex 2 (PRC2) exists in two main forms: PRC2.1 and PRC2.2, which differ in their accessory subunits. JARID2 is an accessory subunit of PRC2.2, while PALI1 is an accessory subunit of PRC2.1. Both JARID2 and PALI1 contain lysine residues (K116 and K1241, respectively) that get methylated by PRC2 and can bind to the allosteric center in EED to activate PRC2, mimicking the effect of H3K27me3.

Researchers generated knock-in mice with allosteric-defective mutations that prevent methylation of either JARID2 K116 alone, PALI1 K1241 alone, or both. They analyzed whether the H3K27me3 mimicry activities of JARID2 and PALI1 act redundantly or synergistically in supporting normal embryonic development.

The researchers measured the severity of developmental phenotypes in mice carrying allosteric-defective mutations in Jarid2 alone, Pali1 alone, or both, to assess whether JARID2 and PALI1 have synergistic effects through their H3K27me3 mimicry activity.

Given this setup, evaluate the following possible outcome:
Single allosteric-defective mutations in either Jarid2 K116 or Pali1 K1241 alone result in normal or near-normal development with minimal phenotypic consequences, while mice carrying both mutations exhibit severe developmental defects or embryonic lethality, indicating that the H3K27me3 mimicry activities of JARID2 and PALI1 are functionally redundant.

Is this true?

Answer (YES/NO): NO